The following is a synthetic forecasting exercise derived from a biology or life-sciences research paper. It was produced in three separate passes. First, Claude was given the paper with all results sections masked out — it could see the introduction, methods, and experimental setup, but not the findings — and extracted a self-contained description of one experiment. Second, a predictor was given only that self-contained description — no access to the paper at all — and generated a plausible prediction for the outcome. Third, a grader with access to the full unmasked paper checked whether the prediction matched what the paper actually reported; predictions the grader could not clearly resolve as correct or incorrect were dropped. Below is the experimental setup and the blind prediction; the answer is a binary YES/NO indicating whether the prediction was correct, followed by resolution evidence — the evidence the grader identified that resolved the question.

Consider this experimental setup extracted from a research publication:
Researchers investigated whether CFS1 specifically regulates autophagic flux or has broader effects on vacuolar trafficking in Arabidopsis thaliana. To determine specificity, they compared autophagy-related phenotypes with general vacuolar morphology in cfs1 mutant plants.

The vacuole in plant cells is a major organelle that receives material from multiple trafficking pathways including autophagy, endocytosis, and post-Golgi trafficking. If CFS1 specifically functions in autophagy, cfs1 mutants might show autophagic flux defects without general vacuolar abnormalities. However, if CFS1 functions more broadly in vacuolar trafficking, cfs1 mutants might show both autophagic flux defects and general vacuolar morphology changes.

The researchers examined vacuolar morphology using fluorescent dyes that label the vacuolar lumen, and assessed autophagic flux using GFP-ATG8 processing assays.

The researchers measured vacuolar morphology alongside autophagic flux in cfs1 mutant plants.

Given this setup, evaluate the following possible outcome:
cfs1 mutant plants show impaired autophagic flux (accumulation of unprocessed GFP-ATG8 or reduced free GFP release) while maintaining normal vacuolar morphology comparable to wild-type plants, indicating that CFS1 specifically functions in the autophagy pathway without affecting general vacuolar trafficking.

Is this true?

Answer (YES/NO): YES